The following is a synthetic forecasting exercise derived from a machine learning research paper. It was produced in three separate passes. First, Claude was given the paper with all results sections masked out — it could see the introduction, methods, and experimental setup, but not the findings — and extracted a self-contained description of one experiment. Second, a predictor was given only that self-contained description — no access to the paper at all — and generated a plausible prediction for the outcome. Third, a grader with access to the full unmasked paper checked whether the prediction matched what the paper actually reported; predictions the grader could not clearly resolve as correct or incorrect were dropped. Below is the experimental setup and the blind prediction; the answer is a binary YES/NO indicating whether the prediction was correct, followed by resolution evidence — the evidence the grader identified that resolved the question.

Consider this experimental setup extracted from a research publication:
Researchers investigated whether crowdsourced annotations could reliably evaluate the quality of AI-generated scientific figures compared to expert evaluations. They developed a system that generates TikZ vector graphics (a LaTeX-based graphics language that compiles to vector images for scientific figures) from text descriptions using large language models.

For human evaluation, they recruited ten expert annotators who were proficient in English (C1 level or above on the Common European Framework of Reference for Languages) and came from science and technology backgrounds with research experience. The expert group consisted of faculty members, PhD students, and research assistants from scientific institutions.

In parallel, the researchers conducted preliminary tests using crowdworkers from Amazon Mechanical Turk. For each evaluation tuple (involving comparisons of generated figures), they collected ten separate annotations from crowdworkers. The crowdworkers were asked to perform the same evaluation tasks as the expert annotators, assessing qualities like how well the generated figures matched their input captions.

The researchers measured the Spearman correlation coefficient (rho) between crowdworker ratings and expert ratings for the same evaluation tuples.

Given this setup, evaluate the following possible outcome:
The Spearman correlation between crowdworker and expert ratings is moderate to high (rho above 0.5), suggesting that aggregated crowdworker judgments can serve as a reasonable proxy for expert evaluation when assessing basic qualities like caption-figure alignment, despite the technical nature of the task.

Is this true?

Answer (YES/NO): NO